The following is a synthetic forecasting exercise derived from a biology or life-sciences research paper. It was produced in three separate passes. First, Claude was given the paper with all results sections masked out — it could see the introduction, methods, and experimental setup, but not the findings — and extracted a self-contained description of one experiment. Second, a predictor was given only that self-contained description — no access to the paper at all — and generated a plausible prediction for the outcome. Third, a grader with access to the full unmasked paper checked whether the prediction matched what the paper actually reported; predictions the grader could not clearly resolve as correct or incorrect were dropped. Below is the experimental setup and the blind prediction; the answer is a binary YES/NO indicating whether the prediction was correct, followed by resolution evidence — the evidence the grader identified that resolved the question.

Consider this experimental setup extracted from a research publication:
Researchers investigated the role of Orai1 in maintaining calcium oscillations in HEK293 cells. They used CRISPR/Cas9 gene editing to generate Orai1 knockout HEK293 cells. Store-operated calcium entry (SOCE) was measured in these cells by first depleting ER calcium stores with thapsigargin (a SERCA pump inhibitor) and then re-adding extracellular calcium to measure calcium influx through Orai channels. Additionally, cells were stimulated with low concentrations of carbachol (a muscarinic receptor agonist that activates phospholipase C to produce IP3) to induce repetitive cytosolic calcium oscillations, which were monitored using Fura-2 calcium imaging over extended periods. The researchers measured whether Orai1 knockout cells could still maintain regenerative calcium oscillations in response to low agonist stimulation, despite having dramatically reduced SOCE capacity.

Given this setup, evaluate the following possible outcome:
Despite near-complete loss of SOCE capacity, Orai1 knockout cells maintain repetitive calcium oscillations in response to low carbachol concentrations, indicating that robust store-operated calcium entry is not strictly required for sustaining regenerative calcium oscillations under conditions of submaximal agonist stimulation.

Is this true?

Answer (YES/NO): YES